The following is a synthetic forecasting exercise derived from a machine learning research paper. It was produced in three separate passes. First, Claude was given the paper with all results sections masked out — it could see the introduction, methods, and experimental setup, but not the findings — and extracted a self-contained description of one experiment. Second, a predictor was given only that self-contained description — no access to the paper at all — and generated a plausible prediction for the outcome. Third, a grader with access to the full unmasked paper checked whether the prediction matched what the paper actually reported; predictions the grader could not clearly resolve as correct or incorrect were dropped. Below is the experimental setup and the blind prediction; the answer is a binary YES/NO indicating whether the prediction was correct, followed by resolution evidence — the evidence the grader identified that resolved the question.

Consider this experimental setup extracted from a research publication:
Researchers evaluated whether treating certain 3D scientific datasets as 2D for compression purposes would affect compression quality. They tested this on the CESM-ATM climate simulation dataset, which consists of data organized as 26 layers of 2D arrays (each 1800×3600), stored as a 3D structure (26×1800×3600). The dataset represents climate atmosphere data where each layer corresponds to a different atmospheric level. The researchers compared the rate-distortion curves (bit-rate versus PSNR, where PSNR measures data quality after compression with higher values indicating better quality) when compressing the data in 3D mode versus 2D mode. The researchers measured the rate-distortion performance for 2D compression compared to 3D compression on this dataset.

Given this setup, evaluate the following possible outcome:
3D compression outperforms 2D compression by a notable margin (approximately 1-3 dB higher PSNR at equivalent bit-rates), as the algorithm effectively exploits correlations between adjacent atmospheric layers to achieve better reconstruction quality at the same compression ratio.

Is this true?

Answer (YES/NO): NO